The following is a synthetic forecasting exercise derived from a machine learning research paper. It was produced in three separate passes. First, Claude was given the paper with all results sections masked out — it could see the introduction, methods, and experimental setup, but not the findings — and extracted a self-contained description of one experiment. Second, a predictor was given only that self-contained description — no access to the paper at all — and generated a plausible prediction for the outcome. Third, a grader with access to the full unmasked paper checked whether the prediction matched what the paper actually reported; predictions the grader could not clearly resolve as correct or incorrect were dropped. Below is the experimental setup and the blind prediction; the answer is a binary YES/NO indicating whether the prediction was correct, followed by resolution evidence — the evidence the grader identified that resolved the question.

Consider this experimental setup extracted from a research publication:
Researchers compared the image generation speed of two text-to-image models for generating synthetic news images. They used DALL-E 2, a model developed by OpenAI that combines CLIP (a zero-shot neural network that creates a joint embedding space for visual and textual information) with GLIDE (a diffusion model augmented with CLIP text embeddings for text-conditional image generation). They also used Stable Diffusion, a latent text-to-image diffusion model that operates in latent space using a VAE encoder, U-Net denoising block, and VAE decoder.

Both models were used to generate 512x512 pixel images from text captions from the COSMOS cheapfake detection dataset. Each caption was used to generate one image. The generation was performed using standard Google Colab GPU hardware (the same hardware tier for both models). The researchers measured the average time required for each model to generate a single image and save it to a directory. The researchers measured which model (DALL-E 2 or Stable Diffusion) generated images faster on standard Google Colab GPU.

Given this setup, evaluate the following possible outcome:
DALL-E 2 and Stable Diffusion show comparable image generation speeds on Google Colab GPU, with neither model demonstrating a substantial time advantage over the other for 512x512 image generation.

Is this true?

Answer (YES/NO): NO